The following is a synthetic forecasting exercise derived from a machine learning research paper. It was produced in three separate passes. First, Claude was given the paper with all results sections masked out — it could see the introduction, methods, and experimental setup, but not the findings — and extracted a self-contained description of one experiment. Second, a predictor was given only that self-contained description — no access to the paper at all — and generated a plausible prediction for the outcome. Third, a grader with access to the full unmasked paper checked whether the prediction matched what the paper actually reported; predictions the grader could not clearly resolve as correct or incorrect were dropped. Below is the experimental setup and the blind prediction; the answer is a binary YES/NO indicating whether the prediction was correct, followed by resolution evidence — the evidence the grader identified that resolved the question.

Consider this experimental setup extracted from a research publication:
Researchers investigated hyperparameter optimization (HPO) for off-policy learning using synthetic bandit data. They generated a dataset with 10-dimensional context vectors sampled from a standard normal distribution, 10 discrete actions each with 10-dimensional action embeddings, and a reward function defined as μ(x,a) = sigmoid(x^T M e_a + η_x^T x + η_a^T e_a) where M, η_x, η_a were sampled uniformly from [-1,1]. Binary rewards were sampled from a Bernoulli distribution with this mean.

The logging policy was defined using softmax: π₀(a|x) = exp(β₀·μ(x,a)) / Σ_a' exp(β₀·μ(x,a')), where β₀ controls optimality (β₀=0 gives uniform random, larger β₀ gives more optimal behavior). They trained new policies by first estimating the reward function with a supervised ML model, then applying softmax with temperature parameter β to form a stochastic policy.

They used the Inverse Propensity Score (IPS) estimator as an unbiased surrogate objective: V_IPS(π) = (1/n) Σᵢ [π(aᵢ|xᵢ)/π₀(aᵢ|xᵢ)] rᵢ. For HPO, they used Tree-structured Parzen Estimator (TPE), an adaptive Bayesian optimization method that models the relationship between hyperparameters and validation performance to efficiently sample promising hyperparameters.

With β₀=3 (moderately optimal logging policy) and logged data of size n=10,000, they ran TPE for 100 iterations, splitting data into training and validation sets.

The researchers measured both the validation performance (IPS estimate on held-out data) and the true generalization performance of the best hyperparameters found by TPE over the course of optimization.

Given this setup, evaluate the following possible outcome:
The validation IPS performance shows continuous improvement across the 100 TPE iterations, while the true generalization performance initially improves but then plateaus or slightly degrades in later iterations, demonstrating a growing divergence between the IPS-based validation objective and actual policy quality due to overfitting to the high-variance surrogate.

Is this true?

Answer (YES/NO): NO